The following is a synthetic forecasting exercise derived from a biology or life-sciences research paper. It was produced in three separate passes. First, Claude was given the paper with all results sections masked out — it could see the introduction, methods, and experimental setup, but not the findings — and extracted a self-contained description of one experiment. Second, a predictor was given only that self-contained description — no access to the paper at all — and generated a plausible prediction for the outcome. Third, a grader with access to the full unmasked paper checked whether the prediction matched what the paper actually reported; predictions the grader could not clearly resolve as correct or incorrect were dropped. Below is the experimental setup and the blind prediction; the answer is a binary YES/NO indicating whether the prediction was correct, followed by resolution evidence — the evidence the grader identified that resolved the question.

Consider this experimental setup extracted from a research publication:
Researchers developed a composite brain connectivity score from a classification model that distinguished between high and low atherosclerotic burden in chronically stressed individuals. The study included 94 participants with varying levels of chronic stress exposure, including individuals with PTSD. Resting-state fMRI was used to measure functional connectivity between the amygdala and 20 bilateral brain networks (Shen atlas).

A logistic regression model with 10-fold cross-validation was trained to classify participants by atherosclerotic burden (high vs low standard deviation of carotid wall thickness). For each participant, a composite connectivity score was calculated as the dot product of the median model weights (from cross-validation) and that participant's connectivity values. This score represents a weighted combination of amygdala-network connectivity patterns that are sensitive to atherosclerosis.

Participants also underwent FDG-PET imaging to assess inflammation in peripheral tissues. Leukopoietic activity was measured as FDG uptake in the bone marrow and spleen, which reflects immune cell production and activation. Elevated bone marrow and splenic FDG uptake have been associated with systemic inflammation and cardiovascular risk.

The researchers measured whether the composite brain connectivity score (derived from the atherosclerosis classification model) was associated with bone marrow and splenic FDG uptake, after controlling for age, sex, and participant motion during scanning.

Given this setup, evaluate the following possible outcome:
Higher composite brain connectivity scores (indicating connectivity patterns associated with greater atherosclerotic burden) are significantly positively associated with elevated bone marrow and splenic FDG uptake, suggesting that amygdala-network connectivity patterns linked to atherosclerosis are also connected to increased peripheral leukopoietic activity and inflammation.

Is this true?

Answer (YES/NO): NO